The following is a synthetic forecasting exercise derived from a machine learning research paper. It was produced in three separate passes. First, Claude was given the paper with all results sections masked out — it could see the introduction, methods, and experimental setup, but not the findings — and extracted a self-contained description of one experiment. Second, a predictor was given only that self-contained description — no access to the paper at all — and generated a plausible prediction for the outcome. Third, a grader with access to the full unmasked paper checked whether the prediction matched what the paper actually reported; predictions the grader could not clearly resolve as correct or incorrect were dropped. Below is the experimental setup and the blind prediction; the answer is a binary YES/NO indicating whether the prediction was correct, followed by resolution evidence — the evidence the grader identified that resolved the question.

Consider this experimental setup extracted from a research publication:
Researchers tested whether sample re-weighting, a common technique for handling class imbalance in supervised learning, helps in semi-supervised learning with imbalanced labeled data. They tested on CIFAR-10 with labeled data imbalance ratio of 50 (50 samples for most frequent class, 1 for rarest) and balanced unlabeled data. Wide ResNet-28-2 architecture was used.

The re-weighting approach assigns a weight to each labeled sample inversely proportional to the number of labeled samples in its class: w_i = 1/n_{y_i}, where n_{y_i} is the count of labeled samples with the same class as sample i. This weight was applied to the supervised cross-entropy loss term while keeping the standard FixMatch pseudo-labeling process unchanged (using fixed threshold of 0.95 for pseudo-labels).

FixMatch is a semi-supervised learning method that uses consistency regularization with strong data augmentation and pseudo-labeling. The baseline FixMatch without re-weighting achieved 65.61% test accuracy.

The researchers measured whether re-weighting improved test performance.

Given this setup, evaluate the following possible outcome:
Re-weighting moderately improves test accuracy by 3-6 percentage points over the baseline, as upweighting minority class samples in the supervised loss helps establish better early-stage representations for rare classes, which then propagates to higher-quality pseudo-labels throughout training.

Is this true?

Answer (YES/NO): NO